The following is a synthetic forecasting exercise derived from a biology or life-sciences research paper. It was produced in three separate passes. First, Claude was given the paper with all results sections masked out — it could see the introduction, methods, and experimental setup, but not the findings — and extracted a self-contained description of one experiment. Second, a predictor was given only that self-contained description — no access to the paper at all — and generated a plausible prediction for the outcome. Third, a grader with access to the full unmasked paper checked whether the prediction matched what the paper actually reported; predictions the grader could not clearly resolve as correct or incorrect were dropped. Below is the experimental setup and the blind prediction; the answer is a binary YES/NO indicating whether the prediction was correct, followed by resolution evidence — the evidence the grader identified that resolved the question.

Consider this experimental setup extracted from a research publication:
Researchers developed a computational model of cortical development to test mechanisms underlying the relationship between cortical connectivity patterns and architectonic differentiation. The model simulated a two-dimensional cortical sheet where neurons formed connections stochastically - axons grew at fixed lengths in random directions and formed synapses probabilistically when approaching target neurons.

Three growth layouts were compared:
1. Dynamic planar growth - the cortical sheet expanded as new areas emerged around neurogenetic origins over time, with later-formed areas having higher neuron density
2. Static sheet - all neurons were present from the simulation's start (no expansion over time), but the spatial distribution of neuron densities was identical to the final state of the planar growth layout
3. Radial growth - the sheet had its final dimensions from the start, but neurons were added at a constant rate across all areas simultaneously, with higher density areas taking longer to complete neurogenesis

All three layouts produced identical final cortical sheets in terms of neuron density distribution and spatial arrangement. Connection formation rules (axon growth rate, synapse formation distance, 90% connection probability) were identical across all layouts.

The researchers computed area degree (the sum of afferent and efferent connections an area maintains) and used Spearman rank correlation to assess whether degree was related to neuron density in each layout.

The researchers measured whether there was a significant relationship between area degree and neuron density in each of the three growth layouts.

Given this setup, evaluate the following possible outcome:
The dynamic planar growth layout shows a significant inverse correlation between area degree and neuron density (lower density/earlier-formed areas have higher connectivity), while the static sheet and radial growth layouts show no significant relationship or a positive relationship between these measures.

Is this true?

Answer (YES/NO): YES